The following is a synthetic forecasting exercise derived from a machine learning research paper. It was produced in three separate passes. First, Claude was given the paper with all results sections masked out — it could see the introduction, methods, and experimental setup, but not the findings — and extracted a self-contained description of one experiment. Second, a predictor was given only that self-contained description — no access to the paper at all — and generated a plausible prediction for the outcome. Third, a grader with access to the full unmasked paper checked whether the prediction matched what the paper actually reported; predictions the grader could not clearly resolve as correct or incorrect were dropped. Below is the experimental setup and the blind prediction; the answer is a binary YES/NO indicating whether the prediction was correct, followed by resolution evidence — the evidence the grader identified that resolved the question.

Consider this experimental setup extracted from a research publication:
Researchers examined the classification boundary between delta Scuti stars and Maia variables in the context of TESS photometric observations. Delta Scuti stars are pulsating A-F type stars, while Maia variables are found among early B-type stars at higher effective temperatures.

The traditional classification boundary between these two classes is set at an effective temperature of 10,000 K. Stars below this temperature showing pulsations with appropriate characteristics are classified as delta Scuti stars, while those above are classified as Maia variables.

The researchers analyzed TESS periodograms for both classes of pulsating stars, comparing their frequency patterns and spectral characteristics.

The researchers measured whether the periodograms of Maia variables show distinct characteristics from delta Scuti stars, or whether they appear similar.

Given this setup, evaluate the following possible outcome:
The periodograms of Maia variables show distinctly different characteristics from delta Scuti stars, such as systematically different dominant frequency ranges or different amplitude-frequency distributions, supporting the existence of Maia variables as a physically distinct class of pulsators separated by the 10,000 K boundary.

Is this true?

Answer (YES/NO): NO